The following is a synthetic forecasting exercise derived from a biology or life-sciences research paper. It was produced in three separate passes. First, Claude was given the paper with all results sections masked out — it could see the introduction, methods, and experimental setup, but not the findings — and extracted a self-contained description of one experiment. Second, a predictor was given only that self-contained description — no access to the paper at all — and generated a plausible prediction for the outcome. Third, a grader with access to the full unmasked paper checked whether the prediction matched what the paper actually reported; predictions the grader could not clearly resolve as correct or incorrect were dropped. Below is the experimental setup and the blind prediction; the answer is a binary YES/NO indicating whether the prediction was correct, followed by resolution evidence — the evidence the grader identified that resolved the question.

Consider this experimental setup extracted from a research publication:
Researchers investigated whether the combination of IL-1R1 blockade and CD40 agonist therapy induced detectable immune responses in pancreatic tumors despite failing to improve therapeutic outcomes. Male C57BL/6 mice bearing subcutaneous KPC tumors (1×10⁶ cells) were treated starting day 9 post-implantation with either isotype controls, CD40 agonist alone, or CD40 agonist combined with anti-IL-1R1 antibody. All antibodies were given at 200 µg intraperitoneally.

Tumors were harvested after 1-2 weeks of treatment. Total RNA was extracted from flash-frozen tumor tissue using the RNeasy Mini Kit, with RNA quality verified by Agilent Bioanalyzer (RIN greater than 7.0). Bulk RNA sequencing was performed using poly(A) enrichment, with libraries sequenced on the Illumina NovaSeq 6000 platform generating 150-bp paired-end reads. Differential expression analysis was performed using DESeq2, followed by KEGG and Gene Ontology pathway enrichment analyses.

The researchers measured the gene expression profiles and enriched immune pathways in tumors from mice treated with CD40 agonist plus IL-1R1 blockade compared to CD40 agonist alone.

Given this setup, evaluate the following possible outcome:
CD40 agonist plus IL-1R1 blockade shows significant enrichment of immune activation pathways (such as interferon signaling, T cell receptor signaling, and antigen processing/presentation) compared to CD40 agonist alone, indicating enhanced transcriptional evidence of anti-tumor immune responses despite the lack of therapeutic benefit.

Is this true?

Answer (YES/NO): YES